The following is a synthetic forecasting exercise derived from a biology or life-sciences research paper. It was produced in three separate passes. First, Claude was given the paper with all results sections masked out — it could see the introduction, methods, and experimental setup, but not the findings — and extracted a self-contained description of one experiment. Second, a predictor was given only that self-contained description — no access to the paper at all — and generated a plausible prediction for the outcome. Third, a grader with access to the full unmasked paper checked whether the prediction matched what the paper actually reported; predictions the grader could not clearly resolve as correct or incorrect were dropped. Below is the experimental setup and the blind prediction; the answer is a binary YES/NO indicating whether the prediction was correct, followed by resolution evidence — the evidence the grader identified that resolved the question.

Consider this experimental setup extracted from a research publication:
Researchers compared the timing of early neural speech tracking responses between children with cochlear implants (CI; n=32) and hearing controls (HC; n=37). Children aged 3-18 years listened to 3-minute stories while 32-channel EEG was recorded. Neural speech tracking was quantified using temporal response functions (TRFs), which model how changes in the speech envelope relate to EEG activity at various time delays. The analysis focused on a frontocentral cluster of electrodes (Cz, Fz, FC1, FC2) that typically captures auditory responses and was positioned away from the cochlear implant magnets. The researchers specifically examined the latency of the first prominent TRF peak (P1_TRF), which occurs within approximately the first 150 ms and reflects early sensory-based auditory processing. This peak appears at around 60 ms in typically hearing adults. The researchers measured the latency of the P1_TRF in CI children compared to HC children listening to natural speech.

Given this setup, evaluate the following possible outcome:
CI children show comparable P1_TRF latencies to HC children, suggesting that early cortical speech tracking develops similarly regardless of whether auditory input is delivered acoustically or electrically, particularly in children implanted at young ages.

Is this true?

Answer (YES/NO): NO